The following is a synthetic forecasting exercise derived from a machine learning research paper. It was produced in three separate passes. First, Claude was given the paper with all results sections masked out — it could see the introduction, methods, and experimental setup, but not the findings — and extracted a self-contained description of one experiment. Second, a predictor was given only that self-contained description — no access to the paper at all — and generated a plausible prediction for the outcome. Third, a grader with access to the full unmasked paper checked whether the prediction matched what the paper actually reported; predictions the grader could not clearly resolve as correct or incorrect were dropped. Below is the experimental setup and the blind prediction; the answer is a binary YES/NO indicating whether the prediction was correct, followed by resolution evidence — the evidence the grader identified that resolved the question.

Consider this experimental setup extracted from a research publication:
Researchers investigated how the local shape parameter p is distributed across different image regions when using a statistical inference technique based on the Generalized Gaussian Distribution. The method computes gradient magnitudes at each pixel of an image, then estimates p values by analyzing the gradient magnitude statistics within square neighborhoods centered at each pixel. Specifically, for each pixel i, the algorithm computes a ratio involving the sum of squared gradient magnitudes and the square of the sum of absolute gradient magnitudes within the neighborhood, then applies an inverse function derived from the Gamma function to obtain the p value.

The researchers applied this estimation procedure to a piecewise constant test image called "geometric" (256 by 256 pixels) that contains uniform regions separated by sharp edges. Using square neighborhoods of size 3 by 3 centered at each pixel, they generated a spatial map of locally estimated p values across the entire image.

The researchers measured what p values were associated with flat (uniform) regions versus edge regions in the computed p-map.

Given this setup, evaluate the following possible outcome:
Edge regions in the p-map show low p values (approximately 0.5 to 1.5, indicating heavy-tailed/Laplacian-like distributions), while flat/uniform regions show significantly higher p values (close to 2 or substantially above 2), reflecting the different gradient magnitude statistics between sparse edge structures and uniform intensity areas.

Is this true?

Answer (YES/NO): NO